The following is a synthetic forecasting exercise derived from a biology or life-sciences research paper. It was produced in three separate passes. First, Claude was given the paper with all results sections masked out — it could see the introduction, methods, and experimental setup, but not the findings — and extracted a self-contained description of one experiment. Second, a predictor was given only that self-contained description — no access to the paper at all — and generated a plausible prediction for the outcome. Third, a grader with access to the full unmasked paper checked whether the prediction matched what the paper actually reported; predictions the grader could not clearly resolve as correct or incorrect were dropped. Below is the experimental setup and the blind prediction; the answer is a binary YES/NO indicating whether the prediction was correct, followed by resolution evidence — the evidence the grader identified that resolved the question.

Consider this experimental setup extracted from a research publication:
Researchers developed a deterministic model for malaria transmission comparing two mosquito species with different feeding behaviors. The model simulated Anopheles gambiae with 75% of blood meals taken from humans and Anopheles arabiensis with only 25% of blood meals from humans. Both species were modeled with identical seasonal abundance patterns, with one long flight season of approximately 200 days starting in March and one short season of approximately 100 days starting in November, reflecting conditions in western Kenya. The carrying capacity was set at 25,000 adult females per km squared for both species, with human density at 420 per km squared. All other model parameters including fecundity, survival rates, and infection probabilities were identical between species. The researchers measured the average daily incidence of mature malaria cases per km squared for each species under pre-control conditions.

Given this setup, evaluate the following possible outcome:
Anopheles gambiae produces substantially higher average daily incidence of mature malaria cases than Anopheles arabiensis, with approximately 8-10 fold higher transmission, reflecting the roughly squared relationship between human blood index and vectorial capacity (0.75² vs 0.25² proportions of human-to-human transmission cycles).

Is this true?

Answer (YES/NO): NO